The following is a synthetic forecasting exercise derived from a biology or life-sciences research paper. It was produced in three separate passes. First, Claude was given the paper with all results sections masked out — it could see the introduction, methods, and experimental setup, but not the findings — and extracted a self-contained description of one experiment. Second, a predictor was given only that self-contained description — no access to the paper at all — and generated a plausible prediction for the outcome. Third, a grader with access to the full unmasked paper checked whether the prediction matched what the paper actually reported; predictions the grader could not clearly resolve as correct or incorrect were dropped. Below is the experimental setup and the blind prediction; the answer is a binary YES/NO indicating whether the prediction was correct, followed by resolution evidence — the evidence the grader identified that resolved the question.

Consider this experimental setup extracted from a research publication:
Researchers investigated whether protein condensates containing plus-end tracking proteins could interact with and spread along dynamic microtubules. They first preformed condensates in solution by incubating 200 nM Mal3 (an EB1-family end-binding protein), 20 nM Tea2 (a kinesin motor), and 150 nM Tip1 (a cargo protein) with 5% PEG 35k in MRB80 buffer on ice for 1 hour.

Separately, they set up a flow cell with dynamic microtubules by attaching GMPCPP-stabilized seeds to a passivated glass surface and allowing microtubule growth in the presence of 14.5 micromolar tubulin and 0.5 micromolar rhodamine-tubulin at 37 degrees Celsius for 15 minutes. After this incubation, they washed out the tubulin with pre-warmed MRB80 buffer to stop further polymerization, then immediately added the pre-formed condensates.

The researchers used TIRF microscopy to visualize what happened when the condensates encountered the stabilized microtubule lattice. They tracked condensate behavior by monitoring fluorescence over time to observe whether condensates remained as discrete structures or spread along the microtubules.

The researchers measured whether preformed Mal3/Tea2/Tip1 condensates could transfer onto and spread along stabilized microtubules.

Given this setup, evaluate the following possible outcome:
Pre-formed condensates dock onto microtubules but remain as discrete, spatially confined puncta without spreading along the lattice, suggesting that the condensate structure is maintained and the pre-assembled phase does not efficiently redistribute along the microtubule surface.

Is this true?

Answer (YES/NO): NO